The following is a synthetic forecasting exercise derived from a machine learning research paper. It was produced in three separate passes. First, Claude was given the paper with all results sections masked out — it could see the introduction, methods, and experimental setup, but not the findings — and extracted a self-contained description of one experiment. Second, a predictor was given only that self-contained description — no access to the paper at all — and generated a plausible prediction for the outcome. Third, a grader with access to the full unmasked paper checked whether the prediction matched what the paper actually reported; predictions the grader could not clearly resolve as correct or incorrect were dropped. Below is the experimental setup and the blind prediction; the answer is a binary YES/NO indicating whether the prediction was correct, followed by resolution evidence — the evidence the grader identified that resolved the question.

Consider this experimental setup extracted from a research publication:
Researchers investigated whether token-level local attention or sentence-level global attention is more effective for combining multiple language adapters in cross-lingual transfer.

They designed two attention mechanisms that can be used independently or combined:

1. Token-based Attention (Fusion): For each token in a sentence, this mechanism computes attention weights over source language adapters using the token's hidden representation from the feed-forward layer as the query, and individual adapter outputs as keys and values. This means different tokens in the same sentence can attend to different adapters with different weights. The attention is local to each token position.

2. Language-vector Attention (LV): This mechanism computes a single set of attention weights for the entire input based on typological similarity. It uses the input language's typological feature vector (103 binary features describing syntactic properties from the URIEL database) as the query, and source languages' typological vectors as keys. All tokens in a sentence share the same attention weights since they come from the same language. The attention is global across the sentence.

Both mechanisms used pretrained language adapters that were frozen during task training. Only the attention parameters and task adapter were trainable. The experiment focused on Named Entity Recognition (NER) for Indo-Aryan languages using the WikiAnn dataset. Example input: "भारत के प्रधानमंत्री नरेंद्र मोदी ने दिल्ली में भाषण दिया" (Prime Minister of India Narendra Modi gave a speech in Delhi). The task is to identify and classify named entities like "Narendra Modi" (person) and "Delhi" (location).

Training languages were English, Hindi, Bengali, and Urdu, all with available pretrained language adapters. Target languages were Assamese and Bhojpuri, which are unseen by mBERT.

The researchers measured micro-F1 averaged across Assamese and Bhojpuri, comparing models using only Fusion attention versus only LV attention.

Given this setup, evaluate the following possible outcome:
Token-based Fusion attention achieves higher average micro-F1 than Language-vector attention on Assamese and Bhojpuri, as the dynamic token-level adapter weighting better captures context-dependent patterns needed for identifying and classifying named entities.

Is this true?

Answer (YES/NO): NO